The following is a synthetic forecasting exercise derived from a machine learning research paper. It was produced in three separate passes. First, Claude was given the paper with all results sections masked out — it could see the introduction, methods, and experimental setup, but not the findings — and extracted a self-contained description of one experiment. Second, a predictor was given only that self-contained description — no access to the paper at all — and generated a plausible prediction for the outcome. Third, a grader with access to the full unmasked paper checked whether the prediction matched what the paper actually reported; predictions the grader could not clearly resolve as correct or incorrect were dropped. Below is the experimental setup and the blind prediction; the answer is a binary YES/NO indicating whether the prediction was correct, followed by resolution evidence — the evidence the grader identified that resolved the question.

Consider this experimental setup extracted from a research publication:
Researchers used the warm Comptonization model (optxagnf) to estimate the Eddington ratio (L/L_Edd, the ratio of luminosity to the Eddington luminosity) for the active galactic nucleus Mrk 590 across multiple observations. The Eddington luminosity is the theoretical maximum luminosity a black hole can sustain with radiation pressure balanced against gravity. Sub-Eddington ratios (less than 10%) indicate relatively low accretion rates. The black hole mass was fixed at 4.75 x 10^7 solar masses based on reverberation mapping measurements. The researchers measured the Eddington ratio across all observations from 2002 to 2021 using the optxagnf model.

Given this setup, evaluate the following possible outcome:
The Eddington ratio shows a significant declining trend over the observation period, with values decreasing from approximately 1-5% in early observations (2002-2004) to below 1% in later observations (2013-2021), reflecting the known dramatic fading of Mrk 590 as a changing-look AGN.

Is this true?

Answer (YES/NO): NO